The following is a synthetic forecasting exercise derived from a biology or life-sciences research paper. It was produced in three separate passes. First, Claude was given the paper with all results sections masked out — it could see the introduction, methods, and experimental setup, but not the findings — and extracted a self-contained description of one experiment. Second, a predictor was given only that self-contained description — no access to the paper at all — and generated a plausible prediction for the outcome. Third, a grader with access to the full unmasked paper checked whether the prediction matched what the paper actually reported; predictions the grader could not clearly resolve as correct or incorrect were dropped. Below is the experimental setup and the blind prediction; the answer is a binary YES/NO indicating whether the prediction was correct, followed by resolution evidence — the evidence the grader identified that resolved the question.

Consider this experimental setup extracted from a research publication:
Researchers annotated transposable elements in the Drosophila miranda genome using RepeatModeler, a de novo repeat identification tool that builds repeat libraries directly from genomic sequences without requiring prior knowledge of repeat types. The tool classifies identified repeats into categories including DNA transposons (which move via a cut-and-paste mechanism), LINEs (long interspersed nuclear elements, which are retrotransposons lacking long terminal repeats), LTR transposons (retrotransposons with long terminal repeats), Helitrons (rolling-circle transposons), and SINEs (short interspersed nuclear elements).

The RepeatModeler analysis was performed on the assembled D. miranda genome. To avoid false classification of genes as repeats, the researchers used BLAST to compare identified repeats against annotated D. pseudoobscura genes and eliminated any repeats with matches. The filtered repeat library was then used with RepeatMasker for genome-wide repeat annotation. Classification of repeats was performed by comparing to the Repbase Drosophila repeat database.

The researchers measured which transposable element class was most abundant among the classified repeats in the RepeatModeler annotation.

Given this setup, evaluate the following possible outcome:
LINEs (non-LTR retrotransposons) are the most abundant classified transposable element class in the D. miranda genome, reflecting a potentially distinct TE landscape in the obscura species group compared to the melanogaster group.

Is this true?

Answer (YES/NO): NO